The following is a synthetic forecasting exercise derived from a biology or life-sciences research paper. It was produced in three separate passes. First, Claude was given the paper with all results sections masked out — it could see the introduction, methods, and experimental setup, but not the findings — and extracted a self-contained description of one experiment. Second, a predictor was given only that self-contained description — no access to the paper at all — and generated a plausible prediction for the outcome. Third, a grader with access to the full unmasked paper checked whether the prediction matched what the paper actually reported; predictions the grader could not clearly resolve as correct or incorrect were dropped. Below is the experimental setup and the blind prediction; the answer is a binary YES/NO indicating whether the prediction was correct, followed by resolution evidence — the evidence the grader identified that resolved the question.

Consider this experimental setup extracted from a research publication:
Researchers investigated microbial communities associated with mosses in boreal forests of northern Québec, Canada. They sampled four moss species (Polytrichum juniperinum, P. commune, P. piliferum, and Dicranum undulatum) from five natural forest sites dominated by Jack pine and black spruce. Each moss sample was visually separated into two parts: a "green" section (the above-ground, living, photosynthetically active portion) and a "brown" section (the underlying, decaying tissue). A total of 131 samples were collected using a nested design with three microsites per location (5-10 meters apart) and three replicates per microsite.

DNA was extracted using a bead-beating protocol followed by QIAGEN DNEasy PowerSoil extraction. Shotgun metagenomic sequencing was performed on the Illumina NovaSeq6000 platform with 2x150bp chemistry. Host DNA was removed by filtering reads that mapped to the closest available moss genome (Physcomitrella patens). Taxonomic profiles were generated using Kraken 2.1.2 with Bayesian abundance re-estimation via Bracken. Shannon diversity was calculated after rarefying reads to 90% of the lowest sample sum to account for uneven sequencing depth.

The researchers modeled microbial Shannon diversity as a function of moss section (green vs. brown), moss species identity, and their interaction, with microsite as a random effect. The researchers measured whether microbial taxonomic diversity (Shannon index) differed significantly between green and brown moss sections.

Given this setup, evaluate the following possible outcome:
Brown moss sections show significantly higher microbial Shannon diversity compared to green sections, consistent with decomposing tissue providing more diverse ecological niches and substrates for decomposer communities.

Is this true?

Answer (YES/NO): YES